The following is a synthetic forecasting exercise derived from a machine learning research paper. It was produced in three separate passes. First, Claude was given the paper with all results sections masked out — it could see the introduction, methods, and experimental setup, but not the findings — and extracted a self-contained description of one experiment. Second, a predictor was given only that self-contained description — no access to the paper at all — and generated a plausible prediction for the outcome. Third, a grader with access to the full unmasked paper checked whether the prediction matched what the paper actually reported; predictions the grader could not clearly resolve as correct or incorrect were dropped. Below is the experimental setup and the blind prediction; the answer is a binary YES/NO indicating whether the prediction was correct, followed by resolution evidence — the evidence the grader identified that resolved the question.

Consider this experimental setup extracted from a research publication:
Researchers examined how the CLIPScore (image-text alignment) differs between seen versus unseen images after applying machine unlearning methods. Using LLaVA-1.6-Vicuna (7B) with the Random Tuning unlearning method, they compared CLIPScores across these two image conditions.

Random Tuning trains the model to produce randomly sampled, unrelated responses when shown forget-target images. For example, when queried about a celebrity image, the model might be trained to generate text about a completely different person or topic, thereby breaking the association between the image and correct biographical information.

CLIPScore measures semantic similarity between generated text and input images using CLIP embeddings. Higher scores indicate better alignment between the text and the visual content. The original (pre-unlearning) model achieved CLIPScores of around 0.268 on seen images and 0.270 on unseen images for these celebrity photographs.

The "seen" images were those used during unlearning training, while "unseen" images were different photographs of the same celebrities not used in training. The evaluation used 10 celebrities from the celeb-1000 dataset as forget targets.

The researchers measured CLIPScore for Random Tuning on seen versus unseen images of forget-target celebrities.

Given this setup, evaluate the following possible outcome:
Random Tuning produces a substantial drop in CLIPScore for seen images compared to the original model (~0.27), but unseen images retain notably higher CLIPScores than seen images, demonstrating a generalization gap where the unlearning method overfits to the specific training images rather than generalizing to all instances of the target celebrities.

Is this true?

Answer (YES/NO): NO